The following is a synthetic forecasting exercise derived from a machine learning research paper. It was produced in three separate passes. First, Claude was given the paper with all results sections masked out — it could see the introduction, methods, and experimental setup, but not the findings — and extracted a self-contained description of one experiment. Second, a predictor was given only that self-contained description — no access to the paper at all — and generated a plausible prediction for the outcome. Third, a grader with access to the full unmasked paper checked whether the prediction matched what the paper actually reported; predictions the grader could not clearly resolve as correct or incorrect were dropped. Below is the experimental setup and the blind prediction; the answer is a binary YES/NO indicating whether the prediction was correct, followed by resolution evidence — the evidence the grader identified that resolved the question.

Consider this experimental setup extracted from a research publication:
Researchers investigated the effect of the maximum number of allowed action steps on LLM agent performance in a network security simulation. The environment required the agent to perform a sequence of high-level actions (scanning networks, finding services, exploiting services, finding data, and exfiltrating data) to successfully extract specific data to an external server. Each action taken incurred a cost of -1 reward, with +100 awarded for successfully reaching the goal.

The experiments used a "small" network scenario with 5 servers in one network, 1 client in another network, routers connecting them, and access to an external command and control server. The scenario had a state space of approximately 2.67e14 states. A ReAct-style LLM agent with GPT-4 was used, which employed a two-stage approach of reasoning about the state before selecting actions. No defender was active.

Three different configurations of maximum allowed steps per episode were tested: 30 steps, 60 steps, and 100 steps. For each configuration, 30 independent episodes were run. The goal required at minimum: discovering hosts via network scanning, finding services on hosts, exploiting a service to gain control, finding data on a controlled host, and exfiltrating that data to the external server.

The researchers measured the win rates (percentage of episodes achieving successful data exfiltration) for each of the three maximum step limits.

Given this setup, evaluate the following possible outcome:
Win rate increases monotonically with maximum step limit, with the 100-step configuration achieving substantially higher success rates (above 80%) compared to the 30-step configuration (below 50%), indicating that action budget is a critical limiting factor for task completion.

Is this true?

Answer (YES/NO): NO